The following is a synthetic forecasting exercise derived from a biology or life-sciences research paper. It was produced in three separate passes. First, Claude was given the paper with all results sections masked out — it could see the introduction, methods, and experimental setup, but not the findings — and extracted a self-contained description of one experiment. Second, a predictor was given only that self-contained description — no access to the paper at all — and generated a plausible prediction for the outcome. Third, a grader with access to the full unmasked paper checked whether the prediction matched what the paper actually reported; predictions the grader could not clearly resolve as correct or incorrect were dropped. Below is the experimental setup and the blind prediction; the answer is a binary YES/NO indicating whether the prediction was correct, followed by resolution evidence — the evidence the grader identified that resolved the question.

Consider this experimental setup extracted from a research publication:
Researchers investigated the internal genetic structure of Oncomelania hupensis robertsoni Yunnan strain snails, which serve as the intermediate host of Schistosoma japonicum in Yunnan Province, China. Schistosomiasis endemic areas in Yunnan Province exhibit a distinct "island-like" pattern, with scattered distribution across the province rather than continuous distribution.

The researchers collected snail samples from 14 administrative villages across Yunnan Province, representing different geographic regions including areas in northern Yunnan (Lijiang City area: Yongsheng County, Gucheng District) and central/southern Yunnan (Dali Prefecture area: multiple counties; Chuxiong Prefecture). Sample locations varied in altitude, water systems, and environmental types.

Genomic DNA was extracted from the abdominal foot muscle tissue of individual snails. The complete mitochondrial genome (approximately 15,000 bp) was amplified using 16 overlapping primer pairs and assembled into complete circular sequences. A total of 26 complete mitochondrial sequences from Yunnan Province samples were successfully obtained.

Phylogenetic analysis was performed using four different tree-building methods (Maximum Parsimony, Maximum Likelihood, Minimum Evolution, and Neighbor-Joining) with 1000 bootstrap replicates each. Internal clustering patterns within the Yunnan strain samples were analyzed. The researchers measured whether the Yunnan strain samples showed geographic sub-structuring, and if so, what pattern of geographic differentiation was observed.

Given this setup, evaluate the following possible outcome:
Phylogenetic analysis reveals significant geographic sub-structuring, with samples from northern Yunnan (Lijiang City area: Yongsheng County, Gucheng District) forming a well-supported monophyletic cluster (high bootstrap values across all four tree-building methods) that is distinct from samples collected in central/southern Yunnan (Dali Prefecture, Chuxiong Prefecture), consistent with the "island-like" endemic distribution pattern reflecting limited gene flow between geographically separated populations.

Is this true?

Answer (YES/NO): NO